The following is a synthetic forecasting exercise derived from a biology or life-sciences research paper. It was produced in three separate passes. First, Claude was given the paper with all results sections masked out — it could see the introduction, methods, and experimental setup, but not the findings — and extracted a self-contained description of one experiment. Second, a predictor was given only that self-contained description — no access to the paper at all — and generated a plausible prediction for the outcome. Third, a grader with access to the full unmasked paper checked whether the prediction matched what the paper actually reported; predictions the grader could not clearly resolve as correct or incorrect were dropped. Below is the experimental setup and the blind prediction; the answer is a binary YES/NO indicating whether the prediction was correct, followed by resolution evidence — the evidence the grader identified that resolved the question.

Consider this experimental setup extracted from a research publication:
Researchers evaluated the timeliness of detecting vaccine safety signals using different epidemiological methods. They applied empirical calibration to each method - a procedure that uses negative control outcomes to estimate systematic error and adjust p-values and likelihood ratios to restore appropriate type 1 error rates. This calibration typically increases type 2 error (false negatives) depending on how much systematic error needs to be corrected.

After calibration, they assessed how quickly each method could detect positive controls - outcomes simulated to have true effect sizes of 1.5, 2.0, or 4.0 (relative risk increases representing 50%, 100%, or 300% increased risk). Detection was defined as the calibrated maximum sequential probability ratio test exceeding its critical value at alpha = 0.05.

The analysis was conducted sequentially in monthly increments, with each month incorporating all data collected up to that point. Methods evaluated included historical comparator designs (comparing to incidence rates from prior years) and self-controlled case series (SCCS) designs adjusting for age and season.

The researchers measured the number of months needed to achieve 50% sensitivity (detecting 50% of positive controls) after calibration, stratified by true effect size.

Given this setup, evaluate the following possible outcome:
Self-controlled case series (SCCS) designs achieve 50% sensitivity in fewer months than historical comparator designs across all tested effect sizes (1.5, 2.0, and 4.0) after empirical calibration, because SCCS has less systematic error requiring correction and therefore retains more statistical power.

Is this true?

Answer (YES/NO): NO